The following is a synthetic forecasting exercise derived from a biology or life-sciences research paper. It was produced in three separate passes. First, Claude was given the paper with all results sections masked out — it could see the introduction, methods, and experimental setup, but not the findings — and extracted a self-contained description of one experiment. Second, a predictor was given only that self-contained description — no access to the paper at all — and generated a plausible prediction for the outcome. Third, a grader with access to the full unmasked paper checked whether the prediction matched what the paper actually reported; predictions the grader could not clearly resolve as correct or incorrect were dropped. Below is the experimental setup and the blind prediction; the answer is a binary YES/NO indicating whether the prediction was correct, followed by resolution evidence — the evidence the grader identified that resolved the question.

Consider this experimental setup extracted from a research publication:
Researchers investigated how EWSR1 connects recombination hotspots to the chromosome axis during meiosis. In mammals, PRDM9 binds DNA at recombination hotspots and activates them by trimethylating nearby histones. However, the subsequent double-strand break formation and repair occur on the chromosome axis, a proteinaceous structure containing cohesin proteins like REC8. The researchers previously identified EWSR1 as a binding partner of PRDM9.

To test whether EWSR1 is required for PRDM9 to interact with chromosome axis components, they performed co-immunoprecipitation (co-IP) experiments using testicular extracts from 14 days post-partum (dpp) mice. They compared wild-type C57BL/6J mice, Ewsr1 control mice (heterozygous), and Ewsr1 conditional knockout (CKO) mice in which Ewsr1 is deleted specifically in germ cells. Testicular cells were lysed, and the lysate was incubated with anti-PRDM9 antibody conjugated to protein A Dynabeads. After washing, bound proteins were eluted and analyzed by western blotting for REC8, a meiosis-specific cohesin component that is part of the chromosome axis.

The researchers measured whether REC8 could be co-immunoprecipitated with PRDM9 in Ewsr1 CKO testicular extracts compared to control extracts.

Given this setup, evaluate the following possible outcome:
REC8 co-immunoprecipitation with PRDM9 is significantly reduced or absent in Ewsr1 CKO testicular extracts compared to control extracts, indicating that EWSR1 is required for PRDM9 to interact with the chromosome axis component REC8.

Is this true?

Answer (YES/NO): YES